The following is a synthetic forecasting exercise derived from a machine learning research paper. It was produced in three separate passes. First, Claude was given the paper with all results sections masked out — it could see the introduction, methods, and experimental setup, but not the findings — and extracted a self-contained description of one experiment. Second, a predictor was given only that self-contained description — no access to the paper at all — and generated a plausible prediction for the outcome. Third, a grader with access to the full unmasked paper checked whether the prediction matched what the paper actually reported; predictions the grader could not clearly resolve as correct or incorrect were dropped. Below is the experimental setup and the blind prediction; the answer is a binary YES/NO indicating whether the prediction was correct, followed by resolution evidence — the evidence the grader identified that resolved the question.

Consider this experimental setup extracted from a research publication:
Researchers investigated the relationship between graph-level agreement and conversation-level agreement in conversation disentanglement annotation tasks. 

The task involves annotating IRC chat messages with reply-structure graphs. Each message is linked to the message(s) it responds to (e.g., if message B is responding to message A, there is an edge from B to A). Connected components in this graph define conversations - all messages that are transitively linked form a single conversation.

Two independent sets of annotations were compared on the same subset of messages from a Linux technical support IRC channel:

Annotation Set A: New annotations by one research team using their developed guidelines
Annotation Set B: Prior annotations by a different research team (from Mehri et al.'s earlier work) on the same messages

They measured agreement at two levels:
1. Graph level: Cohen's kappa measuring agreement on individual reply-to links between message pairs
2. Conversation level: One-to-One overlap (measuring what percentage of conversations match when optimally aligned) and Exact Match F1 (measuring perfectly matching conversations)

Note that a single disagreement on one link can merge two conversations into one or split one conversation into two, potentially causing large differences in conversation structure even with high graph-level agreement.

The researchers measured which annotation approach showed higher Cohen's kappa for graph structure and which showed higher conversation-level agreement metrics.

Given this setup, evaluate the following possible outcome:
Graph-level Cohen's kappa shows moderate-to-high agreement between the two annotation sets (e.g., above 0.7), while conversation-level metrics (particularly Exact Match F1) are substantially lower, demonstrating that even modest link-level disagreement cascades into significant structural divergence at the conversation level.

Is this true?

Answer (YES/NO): YES